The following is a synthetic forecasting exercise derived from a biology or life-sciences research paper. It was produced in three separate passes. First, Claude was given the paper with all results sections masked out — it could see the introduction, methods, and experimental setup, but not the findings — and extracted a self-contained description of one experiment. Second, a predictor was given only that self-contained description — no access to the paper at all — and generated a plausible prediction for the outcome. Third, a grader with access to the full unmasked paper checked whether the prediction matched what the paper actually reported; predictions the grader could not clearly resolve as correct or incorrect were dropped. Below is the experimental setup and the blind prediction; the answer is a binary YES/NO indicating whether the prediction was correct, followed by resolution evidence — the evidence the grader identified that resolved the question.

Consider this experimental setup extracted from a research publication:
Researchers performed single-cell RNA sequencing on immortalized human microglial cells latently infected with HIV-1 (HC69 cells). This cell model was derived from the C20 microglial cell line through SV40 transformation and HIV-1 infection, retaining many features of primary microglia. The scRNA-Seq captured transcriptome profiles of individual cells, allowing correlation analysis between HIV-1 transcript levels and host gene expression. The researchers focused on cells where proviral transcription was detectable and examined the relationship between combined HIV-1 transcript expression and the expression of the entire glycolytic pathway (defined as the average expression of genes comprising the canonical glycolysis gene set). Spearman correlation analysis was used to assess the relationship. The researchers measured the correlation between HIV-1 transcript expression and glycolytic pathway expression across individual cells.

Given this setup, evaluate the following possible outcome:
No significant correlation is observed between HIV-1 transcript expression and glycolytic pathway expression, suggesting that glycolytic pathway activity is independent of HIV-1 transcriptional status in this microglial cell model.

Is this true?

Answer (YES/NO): NO